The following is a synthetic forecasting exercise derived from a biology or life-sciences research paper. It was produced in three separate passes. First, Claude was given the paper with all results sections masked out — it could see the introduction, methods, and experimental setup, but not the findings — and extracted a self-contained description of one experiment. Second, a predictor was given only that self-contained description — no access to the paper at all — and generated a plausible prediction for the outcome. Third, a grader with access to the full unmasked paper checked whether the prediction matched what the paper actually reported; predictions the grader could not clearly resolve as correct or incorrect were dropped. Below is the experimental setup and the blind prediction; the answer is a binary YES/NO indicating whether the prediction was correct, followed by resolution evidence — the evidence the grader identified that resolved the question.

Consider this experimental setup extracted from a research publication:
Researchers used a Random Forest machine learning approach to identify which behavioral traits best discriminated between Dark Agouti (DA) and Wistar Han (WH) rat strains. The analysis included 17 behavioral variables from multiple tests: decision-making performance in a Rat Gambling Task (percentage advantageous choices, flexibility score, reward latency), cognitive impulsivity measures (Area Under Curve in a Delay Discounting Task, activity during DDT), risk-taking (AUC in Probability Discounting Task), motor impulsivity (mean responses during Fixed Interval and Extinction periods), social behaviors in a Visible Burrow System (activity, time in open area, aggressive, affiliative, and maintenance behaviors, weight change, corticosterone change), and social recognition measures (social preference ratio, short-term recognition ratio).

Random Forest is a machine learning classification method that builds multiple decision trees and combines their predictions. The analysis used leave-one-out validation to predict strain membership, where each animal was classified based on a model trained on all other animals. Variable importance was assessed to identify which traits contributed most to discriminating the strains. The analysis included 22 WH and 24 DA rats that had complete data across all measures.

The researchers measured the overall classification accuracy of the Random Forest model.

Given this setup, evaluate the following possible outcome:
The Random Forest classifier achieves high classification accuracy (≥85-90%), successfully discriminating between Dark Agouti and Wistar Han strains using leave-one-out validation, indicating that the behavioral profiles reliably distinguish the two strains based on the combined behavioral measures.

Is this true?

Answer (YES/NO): NO